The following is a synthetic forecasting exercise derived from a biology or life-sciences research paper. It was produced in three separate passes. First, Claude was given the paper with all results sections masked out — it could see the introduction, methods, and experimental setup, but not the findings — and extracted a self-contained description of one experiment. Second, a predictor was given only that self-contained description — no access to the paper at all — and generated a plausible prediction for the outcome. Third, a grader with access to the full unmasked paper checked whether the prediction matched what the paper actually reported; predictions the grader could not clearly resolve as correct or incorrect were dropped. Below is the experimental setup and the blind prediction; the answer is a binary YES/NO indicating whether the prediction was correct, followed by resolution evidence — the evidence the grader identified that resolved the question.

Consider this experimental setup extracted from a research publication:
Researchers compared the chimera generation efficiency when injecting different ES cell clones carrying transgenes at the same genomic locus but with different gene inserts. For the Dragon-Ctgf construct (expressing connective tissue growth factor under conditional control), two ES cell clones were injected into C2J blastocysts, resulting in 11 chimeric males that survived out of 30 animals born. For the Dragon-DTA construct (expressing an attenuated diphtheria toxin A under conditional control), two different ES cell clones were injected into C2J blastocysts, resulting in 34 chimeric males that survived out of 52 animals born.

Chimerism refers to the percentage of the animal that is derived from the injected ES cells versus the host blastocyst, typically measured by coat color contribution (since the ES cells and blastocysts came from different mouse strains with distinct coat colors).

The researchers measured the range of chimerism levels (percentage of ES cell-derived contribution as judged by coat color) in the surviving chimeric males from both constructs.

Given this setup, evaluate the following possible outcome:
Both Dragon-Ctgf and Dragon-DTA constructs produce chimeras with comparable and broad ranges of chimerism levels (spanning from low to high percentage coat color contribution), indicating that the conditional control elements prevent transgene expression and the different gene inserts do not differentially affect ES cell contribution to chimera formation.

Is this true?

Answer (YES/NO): YES